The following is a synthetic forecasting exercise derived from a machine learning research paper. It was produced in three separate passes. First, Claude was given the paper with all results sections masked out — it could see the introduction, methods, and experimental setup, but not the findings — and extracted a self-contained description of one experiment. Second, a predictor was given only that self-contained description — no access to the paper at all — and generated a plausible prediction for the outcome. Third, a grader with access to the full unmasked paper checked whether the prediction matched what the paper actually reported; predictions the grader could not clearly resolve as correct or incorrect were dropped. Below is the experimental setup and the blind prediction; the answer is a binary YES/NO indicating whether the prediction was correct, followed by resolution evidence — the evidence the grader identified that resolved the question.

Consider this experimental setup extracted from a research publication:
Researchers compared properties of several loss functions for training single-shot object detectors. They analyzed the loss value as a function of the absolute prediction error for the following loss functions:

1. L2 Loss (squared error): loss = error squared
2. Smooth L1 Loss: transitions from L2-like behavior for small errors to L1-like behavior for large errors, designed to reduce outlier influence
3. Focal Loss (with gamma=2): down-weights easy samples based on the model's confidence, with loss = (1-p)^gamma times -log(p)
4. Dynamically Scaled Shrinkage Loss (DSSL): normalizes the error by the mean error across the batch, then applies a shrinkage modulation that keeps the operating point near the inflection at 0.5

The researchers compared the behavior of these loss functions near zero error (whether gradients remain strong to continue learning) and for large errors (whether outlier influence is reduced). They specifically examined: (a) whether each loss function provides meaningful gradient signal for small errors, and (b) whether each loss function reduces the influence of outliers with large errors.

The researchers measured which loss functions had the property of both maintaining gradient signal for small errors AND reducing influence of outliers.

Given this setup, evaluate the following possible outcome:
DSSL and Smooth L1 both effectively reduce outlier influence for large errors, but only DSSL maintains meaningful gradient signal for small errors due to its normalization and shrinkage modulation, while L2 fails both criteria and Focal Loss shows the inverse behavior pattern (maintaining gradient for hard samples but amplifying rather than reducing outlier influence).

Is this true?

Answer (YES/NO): NO